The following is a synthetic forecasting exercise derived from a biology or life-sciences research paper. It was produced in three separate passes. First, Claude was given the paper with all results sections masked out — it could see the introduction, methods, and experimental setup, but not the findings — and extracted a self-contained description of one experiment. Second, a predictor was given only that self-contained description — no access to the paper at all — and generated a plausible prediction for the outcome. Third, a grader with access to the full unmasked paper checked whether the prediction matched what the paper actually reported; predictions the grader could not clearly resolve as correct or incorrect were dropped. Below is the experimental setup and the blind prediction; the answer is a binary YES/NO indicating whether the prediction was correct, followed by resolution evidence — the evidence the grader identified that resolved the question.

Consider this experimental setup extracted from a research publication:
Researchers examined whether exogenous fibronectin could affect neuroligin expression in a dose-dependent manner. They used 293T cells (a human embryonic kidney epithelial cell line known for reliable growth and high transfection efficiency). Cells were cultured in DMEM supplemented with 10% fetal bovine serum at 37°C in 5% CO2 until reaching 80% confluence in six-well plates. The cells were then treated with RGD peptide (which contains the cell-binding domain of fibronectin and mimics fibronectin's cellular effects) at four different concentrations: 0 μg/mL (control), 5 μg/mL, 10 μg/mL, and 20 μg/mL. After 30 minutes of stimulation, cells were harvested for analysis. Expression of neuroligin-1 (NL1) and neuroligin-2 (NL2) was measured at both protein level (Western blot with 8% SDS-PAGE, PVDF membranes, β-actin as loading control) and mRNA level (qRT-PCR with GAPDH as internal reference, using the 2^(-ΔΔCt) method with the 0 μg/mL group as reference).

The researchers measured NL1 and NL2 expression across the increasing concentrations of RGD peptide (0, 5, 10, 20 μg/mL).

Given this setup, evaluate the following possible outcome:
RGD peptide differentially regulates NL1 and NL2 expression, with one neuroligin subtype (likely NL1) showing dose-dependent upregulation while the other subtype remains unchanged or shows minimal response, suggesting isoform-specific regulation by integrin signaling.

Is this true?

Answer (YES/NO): NO